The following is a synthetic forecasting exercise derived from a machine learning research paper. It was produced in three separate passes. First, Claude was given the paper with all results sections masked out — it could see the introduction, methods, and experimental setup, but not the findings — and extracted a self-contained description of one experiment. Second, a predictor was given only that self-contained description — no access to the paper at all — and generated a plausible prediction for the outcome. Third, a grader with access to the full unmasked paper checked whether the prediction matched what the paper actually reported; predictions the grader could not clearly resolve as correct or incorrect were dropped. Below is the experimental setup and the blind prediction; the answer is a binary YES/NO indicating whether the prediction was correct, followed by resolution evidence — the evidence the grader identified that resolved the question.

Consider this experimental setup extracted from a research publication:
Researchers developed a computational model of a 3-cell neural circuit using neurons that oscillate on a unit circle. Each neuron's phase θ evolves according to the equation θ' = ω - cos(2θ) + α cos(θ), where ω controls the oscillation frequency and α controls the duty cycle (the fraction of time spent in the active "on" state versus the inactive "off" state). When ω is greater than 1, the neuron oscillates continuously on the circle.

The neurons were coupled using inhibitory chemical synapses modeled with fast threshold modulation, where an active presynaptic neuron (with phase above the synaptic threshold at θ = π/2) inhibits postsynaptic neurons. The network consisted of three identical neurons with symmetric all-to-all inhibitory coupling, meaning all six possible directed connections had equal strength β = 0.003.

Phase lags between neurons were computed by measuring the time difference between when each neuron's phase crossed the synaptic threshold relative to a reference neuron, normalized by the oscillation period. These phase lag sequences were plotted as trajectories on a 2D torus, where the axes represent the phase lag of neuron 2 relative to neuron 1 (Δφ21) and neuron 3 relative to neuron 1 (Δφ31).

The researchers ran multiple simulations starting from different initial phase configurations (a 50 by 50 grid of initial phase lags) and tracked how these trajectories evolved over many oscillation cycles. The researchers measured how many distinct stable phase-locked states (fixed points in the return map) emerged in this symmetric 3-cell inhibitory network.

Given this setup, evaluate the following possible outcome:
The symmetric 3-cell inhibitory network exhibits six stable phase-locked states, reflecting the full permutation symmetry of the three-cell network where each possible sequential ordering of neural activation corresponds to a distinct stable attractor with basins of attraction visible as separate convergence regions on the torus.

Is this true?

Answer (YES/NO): NO